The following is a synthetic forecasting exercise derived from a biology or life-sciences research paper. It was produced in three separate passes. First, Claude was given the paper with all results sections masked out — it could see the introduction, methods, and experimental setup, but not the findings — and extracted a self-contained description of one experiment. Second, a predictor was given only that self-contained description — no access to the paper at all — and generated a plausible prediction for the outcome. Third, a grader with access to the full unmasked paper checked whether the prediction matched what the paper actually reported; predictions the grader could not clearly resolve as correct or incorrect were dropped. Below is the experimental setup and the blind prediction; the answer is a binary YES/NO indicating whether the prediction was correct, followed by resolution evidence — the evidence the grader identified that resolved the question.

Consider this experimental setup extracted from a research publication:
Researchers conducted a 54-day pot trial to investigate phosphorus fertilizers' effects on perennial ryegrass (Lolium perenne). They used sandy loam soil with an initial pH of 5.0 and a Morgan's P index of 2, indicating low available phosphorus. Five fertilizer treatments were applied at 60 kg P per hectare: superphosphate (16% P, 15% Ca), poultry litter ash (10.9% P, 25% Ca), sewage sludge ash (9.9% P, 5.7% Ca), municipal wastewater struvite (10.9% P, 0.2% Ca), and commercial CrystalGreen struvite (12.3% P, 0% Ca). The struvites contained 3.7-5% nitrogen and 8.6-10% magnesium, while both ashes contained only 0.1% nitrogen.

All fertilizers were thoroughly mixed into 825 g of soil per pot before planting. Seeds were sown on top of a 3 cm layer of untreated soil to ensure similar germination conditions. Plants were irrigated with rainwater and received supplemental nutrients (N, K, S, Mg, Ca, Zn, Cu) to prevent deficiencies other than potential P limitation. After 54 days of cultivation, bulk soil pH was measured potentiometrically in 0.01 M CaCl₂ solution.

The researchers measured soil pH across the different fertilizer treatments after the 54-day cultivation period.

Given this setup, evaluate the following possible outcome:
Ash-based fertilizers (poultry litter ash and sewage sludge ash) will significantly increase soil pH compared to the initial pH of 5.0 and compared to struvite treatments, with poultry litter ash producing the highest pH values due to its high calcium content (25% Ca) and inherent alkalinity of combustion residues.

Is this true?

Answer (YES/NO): NO